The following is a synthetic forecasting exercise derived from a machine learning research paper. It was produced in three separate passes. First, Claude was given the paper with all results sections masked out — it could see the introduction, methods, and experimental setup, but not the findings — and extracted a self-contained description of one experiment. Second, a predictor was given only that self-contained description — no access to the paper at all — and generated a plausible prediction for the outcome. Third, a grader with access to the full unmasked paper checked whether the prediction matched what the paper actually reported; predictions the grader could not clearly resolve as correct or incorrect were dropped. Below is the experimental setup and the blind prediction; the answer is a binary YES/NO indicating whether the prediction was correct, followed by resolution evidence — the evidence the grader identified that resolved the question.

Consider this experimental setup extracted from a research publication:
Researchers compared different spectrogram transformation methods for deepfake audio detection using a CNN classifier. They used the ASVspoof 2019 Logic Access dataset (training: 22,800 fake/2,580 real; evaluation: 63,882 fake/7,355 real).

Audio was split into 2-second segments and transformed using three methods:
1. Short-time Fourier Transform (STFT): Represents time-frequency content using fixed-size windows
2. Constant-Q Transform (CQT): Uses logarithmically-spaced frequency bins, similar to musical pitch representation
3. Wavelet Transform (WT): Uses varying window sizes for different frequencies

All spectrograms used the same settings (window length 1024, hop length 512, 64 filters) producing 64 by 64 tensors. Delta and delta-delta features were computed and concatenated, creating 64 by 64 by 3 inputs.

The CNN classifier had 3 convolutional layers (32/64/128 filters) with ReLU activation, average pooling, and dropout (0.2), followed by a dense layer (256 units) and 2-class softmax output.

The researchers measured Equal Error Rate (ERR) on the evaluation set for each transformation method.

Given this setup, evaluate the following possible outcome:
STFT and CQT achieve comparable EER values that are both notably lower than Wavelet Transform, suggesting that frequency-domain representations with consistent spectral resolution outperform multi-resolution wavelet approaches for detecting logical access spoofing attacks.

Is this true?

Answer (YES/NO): NO